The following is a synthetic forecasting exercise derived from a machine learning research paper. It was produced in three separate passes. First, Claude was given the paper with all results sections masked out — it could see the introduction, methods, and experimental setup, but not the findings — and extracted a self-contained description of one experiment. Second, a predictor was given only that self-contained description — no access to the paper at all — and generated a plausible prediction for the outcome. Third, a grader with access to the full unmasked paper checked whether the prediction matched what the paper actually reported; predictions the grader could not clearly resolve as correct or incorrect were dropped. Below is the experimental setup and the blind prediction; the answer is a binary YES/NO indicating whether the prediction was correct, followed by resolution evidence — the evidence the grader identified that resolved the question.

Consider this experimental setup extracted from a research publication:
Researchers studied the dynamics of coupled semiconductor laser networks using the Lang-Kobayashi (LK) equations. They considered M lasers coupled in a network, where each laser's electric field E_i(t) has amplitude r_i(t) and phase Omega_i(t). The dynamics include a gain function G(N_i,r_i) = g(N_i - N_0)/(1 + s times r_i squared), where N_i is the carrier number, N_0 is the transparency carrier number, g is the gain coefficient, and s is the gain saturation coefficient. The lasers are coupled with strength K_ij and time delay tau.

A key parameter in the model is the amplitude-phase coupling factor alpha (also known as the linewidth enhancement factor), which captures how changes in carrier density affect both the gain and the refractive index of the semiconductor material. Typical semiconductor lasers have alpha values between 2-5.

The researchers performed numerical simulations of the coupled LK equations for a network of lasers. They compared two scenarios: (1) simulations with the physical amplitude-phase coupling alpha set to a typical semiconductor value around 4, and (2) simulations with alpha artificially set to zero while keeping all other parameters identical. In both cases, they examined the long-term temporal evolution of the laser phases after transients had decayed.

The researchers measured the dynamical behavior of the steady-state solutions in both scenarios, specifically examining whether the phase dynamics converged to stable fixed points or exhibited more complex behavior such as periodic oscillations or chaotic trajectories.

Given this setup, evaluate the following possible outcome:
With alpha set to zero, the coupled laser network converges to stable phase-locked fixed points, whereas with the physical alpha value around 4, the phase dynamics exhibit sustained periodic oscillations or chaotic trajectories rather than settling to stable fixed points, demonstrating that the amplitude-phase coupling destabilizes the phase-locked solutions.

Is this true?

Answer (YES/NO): YES